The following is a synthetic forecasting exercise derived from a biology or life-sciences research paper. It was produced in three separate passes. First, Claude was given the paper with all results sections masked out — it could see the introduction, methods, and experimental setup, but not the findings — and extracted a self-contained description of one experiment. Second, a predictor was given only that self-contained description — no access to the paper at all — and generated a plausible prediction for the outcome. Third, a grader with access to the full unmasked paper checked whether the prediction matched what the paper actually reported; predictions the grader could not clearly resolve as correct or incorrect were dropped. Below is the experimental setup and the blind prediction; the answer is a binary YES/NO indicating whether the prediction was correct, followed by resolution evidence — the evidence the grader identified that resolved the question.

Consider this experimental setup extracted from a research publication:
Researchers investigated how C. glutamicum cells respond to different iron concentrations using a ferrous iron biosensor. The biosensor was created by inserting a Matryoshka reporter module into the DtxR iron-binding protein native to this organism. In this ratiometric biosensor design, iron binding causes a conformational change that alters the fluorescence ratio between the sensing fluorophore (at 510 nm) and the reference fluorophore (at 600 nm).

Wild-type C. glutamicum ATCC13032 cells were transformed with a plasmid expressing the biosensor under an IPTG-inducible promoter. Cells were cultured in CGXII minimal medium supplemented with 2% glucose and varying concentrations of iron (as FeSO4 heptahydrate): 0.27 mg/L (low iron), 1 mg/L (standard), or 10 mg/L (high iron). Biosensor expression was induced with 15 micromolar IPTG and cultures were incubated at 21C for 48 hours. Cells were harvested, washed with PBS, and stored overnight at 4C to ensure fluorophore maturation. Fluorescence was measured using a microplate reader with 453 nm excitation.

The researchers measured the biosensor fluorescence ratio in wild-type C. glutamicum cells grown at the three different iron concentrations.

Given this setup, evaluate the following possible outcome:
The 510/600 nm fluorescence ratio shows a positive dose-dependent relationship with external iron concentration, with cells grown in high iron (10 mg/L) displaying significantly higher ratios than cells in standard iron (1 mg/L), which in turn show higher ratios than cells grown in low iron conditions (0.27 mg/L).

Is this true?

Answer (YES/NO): YES